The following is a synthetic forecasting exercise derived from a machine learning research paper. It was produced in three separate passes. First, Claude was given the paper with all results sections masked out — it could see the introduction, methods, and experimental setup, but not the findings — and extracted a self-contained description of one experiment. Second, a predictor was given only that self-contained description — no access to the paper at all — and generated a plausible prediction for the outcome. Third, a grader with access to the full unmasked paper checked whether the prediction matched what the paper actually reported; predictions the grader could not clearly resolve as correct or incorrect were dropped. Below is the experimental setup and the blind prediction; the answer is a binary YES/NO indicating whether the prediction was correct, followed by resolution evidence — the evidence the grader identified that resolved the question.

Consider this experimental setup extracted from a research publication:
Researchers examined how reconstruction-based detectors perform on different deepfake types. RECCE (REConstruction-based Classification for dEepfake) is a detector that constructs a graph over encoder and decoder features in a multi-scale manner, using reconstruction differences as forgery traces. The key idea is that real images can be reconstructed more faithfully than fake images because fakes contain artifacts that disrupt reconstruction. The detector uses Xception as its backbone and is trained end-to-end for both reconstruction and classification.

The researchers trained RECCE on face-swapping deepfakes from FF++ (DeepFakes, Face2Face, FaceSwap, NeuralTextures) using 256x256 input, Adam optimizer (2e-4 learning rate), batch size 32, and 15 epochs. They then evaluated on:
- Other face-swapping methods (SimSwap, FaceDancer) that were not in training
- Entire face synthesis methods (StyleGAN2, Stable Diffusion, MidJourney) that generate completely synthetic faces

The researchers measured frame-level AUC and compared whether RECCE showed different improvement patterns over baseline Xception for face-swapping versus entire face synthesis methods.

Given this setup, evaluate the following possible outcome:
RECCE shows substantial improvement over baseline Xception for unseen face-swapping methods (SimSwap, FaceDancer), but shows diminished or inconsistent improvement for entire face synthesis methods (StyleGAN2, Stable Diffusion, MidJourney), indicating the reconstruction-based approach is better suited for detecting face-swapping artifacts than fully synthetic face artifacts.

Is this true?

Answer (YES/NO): NO